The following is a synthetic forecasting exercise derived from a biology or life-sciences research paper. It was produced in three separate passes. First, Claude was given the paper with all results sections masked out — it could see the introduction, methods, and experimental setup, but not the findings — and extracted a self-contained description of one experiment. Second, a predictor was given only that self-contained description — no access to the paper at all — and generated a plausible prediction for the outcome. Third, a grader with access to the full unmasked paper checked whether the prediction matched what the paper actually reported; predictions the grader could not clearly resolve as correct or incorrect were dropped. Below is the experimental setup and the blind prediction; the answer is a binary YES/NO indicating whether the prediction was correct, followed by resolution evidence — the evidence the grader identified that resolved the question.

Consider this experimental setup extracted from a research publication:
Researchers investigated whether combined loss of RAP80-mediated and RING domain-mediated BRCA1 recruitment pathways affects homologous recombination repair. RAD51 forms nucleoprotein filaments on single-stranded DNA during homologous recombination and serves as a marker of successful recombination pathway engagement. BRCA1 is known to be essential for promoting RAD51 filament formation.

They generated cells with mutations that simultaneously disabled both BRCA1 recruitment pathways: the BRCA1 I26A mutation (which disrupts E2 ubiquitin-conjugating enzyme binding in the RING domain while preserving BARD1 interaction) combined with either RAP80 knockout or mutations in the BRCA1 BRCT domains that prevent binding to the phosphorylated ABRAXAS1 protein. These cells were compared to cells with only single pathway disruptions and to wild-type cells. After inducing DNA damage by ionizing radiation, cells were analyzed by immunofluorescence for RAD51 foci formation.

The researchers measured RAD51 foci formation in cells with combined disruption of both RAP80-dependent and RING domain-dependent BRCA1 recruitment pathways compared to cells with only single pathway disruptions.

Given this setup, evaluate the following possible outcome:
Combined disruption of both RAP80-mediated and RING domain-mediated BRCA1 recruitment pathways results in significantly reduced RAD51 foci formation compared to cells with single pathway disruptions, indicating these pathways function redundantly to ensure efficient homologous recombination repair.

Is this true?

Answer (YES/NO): YES